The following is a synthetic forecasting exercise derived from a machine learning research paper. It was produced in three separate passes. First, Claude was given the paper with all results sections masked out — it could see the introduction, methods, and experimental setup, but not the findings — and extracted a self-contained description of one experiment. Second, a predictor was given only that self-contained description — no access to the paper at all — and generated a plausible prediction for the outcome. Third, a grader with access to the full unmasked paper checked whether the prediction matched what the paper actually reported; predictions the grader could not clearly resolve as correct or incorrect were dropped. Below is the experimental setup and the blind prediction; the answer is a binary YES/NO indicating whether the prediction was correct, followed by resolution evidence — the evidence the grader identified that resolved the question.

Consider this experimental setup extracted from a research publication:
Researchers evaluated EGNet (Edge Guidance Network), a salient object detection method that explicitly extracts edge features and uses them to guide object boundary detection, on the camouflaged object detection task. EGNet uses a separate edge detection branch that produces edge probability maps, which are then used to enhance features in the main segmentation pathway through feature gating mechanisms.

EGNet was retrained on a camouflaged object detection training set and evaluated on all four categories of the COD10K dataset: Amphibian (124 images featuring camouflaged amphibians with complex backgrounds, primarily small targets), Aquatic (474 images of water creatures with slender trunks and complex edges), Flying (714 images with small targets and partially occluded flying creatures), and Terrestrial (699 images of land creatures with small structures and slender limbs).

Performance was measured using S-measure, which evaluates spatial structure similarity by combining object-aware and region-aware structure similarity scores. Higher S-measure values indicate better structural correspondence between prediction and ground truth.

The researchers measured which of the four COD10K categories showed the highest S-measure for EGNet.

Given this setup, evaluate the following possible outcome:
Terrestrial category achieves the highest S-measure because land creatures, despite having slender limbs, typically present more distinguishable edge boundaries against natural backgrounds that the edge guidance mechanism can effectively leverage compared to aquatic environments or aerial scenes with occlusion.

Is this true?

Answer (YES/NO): NO